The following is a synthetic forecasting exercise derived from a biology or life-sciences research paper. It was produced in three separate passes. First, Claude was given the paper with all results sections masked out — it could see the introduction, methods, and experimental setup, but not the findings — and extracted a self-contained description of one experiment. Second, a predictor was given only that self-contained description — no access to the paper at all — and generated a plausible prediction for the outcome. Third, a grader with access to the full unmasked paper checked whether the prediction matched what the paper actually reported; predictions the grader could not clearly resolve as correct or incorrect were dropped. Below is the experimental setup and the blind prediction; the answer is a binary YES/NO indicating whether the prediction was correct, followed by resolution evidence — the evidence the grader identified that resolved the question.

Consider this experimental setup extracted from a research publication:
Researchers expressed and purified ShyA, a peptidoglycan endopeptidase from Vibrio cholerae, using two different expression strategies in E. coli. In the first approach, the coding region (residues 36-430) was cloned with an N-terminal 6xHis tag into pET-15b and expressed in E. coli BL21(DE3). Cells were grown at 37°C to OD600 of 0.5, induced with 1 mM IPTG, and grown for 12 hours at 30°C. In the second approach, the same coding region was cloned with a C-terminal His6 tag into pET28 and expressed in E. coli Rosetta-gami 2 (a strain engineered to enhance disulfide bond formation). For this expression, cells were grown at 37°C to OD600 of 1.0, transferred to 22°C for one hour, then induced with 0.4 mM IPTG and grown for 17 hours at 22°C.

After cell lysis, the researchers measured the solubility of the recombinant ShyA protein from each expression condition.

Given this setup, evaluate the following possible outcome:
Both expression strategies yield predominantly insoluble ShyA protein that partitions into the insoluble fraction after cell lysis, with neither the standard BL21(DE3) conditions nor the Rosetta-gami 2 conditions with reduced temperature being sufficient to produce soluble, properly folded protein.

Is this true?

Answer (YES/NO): NO